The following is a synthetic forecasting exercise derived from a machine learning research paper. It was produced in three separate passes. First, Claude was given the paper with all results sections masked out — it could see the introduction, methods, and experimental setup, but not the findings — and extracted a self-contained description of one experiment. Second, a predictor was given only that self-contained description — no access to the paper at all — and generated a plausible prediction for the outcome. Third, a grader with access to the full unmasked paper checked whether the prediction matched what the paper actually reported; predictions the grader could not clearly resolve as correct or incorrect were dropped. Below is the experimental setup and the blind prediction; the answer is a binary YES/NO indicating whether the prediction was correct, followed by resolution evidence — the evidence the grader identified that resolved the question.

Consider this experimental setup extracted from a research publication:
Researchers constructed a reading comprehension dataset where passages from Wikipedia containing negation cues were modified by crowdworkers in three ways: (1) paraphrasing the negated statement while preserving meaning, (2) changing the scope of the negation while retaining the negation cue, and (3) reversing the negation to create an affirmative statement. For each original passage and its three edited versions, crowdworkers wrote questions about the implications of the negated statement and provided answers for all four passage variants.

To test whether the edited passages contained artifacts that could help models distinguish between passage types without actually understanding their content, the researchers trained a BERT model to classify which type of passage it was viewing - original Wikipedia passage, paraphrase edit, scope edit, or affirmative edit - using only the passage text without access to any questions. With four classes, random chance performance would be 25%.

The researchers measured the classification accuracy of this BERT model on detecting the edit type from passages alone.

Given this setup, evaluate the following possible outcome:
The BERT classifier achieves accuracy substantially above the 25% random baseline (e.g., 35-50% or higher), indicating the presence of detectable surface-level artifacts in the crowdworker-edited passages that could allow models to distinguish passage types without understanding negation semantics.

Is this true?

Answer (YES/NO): NO